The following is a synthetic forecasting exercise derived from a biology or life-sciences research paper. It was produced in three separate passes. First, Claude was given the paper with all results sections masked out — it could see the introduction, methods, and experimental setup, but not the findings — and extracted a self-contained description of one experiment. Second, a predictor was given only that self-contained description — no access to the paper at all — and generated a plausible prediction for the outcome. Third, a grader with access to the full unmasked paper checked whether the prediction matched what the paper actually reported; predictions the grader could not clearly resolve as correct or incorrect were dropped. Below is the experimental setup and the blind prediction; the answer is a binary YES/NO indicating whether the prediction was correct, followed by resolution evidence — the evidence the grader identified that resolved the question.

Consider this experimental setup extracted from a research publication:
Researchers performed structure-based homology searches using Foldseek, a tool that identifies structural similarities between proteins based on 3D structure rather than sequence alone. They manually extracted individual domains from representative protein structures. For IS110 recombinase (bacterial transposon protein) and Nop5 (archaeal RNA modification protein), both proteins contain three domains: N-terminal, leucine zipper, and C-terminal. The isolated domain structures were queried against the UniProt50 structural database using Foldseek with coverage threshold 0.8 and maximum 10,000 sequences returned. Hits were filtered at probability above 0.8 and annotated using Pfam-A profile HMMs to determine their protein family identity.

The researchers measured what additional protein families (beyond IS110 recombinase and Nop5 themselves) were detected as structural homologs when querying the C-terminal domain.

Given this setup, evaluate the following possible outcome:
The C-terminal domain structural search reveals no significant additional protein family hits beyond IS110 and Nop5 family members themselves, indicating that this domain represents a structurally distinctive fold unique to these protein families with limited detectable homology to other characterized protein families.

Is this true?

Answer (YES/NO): YES